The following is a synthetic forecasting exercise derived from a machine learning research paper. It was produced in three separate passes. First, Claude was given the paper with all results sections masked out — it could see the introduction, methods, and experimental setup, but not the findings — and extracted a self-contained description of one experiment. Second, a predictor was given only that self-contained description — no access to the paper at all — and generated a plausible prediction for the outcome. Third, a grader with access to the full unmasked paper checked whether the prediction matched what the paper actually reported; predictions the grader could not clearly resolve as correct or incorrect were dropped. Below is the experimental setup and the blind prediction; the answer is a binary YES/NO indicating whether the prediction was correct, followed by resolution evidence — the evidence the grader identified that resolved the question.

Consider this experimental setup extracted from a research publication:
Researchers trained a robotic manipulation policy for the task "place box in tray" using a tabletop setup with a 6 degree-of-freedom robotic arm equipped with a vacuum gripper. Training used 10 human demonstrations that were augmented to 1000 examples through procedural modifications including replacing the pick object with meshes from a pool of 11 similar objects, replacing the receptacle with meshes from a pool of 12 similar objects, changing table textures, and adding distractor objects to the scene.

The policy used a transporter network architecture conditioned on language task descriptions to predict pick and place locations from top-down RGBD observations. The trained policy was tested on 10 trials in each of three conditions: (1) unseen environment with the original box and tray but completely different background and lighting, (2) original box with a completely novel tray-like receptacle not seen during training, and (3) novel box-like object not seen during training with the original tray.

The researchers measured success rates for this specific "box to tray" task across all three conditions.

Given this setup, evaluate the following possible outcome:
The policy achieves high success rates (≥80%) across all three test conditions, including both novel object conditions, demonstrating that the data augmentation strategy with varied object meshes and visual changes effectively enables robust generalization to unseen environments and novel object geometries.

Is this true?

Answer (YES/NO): NO